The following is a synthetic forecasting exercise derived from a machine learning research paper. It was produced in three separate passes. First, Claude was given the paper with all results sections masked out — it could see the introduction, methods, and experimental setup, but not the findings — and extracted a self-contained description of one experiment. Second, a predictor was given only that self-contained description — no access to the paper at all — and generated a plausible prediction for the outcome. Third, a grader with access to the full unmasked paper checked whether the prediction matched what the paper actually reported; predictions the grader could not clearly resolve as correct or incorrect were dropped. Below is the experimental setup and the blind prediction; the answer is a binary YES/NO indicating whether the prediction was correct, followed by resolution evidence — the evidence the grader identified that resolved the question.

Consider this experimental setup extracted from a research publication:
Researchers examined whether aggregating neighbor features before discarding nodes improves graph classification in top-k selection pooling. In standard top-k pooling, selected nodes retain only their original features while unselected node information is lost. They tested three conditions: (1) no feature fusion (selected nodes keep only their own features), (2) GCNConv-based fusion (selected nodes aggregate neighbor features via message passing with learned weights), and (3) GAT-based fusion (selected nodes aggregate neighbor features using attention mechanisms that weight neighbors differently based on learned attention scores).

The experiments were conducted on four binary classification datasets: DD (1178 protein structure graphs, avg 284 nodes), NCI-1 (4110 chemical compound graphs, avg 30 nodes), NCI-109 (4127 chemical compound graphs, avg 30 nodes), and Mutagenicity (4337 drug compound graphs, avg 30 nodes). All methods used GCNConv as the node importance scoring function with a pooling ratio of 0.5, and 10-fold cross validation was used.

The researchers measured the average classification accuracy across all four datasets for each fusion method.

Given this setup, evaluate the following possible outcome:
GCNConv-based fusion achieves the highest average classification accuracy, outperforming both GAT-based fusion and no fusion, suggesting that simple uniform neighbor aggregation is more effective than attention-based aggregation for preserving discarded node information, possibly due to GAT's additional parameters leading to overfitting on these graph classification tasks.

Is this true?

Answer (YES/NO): NO